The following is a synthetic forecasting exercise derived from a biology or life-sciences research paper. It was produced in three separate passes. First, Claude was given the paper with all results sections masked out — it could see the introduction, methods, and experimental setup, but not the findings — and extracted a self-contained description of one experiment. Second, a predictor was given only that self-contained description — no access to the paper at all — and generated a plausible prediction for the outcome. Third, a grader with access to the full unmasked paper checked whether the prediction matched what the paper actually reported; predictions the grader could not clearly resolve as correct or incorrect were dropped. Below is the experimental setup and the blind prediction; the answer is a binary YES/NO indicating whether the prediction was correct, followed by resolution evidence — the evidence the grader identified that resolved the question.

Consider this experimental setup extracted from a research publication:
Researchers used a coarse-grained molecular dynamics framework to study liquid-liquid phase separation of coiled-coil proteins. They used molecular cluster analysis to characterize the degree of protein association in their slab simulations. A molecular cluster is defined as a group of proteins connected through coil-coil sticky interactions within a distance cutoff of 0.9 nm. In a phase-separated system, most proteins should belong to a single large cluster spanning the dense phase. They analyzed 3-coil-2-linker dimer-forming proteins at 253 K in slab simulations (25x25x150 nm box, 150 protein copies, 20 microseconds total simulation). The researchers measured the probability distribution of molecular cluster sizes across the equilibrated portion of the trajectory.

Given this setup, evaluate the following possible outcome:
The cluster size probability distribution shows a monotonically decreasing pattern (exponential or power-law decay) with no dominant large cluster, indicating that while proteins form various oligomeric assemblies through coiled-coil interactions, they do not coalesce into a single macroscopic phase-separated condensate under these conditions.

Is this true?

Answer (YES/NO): NO